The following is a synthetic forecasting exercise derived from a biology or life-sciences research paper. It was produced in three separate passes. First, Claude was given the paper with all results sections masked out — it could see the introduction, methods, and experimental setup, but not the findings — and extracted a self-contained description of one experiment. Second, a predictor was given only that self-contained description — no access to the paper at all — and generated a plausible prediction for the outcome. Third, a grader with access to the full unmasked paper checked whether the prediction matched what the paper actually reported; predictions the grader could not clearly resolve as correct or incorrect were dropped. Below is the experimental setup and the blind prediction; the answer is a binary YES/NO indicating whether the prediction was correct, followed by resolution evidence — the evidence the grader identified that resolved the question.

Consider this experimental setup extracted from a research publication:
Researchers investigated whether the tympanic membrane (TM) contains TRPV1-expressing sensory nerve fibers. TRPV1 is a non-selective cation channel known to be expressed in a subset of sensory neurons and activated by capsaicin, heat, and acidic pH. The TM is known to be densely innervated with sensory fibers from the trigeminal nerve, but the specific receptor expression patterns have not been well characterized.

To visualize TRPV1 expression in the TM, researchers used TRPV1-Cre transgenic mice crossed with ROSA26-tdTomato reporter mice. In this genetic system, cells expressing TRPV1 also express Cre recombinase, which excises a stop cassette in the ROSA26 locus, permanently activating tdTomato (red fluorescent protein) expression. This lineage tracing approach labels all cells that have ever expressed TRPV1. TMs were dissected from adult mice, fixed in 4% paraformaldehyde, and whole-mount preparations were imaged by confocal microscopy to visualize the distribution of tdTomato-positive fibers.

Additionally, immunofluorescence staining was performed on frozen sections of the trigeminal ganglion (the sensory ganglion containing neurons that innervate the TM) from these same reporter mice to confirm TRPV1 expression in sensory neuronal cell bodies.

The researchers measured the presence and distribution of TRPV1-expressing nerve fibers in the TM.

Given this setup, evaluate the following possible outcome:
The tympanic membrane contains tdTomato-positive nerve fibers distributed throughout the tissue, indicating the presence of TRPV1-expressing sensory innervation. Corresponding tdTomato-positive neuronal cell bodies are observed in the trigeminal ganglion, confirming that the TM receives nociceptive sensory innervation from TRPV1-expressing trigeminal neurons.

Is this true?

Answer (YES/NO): YES